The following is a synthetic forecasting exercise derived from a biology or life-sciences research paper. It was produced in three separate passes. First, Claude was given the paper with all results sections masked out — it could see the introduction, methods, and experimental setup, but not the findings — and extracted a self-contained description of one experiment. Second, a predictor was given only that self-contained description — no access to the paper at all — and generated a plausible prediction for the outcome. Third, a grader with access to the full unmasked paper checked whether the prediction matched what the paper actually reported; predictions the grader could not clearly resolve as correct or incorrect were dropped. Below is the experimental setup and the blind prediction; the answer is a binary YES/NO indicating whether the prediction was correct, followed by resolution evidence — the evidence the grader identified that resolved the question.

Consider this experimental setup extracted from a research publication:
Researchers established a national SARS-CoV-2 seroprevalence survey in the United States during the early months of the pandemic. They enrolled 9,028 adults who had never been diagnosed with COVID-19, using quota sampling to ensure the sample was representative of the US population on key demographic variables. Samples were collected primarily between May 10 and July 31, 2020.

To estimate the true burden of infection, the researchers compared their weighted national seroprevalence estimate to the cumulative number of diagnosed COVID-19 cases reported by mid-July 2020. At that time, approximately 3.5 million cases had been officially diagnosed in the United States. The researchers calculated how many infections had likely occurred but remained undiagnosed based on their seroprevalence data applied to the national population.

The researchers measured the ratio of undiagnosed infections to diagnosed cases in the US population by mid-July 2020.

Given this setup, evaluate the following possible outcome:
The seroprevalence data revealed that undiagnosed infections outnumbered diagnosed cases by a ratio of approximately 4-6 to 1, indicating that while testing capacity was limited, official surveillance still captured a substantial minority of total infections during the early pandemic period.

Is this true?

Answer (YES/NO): YES